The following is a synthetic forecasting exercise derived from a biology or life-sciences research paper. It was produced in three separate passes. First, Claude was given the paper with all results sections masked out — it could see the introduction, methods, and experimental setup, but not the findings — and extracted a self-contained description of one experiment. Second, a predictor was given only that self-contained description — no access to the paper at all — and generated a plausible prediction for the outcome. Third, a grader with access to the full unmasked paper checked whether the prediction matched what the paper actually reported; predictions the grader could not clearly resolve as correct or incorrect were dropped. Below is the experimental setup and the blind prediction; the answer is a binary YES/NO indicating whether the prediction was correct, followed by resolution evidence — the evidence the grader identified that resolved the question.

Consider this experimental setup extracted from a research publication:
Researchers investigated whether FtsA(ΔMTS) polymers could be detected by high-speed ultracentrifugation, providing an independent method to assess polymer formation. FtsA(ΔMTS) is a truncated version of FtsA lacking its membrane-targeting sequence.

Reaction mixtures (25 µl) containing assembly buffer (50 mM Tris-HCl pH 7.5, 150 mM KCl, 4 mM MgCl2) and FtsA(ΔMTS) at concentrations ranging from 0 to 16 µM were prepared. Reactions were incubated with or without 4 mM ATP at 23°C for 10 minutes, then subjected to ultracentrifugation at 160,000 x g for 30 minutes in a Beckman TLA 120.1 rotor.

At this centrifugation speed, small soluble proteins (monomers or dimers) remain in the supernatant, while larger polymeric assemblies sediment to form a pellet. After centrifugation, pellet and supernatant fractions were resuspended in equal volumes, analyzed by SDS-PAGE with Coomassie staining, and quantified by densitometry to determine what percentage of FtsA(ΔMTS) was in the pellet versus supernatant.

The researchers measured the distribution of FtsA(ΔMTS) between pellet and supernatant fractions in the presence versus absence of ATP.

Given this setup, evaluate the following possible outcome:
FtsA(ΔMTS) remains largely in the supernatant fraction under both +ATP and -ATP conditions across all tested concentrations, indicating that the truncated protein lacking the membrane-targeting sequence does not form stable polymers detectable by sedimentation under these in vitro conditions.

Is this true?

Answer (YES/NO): NO